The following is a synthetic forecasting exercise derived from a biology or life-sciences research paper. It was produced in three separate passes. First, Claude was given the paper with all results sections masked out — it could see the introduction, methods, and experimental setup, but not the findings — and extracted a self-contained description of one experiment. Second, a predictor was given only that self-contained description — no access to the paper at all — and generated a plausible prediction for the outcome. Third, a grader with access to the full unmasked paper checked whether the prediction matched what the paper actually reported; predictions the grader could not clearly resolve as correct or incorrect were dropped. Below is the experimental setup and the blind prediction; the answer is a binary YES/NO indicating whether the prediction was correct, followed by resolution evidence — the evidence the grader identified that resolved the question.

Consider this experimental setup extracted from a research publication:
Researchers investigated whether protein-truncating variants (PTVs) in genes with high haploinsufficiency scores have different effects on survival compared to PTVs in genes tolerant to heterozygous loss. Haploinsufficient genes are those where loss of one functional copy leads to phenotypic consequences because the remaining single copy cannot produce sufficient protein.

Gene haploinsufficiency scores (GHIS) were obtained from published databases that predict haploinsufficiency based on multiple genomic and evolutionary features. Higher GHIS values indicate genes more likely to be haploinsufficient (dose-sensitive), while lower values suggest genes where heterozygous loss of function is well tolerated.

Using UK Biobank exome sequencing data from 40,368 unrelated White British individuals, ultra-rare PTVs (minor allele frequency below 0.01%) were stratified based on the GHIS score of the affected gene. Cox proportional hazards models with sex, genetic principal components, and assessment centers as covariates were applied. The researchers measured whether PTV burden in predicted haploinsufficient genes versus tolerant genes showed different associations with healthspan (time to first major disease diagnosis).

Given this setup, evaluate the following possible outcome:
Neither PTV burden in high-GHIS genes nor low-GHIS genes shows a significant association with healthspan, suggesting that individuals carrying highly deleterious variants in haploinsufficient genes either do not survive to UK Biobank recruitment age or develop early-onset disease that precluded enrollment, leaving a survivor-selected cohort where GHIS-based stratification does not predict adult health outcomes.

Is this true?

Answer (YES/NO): NO